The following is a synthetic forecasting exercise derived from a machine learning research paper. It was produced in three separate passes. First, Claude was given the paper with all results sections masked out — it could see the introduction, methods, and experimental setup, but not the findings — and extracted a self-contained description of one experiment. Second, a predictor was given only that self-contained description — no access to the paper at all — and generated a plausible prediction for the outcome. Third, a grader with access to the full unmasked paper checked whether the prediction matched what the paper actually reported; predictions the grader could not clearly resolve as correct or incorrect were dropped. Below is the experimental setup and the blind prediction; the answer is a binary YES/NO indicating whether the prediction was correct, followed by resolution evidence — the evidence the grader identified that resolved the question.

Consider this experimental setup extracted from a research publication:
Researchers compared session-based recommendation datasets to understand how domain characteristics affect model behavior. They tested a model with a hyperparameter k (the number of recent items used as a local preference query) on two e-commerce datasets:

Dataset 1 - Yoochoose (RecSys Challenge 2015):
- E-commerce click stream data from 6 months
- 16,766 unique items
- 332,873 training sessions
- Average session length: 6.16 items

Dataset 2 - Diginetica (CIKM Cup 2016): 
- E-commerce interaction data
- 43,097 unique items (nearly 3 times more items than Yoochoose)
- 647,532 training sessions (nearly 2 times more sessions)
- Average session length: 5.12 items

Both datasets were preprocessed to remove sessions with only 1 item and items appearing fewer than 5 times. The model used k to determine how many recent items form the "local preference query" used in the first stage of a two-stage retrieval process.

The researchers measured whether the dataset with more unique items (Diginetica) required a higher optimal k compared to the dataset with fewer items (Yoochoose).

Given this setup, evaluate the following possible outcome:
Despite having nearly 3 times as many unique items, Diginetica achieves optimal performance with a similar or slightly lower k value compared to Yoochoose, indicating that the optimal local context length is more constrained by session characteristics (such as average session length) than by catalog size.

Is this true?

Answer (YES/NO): YES